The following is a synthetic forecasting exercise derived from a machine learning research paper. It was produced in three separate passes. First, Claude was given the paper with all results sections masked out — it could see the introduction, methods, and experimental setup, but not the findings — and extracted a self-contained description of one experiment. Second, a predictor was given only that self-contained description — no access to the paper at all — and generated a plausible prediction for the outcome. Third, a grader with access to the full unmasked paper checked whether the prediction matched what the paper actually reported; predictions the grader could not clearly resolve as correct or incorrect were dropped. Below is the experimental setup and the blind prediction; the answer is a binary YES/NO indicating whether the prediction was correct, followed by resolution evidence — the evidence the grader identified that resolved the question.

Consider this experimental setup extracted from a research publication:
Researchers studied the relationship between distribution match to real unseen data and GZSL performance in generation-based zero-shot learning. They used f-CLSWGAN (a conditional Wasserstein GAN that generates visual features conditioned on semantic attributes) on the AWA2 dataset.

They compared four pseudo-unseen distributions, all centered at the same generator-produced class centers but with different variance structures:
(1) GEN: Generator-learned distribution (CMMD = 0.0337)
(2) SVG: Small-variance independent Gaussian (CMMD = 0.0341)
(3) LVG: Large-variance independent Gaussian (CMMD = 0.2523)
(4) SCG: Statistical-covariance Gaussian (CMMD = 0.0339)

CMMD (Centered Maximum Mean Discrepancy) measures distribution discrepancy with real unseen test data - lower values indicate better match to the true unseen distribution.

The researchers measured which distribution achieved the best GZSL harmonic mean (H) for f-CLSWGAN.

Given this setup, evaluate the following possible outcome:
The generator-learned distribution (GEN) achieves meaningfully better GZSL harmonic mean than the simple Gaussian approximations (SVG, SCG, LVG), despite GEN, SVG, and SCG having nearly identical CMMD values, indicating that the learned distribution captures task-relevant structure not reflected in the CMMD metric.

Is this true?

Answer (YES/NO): NO